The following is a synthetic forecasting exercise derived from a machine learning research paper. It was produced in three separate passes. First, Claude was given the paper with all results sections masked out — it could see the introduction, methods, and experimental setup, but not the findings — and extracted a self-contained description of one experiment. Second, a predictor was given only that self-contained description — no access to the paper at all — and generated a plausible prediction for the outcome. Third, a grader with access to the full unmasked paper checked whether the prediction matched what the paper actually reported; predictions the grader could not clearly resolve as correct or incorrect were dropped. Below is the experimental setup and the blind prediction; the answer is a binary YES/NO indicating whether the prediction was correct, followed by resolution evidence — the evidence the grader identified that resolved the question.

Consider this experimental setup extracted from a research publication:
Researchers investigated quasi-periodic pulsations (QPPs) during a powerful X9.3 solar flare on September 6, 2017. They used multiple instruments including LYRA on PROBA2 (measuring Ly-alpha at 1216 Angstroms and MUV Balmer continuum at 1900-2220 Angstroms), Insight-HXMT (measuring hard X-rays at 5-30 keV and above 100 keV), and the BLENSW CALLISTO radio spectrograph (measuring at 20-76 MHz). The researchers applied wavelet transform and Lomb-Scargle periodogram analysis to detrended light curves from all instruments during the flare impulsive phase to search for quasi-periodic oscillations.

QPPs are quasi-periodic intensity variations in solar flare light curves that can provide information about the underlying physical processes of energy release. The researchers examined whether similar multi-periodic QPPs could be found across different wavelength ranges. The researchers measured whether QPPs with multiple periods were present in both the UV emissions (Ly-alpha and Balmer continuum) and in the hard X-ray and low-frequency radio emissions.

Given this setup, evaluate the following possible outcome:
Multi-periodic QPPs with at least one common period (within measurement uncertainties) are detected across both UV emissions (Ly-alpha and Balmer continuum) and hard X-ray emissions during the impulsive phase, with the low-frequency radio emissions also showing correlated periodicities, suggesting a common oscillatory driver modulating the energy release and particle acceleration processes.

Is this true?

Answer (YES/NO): YES